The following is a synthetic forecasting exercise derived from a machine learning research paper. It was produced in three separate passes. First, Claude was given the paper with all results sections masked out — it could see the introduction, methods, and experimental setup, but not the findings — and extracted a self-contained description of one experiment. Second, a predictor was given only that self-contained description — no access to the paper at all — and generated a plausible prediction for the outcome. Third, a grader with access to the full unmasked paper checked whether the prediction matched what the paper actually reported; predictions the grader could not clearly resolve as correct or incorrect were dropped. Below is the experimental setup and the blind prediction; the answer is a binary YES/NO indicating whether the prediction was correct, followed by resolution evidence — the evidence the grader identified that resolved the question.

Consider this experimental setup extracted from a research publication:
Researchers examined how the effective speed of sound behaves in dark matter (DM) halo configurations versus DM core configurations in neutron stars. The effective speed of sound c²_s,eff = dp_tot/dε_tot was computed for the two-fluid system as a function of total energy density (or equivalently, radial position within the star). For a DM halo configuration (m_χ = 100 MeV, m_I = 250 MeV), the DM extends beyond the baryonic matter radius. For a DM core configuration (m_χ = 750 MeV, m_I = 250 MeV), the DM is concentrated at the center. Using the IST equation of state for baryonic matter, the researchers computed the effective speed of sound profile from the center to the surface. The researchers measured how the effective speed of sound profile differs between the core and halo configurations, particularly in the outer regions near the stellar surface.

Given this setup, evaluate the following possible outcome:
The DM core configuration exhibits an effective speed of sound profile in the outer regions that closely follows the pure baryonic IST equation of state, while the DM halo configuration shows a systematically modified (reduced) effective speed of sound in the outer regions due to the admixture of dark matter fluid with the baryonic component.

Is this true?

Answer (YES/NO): NO